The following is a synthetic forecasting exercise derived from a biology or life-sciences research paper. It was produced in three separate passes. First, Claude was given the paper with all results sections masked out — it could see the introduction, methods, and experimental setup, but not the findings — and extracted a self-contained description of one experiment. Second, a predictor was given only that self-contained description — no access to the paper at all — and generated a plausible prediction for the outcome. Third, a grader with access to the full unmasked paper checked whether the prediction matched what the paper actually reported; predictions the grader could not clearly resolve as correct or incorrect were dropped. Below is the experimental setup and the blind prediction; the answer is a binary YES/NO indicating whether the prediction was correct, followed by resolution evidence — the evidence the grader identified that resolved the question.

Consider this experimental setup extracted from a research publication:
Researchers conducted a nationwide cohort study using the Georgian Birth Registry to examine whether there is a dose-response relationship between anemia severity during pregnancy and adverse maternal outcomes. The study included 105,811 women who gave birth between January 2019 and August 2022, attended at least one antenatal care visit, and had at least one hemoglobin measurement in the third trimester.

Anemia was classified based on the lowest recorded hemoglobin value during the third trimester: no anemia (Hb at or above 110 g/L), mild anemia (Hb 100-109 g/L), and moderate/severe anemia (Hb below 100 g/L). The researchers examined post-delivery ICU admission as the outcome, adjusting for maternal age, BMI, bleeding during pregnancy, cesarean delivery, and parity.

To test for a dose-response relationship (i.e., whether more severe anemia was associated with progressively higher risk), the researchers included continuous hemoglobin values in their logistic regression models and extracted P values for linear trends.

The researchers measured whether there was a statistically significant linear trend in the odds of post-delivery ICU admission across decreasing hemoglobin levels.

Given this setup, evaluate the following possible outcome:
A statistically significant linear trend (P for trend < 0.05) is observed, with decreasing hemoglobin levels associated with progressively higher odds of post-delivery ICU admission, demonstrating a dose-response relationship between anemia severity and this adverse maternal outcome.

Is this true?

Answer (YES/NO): NO